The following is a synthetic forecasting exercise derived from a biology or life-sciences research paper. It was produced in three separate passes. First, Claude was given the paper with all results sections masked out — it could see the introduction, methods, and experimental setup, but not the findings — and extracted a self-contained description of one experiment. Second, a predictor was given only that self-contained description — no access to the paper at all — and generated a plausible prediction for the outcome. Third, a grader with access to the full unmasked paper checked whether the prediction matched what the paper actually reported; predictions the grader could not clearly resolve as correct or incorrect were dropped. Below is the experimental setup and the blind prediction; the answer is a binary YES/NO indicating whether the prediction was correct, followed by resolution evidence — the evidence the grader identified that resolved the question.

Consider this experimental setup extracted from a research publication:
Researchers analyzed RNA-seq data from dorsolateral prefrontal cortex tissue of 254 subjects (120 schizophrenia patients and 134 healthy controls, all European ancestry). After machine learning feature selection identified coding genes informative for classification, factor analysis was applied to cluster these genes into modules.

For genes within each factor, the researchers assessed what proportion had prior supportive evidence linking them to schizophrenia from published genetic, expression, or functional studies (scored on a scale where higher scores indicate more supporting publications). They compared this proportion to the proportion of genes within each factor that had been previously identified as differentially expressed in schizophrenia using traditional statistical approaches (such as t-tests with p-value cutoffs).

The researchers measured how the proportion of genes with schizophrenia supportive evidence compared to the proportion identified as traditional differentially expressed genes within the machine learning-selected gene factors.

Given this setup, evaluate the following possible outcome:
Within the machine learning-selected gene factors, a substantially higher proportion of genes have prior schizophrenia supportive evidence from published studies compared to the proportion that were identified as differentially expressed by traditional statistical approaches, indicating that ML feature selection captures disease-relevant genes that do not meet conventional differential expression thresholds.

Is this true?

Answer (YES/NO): YES